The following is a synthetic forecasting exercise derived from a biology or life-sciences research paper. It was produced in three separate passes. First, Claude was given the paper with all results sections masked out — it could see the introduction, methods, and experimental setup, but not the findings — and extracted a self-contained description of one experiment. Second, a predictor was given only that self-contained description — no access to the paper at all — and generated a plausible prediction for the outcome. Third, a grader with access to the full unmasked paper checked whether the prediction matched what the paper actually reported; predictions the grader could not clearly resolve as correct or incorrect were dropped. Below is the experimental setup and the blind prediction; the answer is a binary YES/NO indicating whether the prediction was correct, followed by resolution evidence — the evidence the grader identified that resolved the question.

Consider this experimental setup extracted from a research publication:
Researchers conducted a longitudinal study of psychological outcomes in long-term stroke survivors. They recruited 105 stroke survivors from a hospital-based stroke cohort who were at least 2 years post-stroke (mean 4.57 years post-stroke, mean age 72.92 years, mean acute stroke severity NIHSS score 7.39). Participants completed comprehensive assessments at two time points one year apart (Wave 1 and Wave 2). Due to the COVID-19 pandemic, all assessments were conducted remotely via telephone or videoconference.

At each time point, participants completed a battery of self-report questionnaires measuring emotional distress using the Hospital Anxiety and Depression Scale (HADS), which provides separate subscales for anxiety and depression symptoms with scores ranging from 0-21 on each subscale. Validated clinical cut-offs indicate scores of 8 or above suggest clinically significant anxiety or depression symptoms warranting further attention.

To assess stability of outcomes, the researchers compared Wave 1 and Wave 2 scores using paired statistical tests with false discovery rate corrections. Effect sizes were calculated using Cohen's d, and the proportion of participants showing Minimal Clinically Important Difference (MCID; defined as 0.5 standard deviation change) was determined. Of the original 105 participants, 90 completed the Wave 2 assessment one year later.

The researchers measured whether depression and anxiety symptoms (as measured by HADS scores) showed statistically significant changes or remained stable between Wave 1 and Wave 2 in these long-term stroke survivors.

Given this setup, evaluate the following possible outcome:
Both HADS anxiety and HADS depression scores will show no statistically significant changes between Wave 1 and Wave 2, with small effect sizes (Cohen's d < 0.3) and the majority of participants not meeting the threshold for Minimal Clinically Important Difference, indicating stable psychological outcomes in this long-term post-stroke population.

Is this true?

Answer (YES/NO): YES